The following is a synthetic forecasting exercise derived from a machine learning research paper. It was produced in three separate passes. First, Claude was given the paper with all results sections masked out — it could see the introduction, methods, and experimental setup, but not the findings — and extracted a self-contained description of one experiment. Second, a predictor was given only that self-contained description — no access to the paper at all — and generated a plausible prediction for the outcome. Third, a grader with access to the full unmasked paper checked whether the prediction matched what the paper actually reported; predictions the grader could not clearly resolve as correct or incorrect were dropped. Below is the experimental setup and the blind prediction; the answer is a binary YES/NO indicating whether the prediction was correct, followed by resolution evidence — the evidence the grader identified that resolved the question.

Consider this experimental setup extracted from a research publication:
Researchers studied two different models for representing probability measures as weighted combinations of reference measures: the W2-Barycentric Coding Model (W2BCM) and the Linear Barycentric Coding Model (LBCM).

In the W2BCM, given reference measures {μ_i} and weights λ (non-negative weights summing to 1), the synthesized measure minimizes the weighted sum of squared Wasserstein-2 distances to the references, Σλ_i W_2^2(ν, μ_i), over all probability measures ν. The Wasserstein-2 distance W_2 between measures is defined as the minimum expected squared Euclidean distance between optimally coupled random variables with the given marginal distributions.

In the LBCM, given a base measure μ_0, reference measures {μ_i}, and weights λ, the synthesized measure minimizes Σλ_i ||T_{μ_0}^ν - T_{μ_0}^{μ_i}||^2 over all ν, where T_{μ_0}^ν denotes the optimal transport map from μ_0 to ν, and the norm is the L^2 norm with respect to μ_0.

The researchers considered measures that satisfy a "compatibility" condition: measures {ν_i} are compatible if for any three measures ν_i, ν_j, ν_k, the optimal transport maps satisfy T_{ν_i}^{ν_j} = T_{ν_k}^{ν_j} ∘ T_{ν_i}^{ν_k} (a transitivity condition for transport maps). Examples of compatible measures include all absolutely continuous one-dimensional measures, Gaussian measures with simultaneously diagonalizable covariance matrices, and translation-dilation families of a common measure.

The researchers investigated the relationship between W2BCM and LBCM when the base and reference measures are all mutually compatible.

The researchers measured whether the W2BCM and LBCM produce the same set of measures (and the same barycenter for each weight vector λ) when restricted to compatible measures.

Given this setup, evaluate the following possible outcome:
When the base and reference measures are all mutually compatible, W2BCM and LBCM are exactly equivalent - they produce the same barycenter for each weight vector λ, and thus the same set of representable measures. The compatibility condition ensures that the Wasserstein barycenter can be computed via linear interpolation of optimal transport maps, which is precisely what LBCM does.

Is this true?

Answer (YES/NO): YES